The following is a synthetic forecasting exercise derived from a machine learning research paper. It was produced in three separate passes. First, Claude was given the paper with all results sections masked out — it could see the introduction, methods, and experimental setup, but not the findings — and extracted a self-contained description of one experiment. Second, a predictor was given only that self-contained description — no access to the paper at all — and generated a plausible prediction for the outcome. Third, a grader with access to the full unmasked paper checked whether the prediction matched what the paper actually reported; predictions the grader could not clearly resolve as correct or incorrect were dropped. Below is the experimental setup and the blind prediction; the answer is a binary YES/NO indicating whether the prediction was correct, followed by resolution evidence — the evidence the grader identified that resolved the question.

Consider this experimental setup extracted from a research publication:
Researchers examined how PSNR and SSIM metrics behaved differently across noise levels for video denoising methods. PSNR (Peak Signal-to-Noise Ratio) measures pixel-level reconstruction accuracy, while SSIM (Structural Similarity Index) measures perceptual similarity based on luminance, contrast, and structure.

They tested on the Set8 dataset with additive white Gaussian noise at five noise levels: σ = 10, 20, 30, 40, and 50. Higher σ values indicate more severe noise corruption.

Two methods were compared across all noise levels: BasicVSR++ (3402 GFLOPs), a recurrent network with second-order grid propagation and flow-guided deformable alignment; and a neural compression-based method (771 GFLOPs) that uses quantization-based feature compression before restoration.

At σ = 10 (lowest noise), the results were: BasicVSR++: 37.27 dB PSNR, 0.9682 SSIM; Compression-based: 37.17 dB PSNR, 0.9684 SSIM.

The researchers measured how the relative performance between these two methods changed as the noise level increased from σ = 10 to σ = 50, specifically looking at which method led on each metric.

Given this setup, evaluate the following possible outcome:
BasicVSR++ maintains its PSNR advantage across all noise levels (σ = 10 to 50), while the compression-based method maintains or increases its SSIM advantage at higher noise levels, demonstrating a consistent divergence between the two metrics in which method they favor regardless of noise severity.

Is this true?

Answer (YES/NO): NO